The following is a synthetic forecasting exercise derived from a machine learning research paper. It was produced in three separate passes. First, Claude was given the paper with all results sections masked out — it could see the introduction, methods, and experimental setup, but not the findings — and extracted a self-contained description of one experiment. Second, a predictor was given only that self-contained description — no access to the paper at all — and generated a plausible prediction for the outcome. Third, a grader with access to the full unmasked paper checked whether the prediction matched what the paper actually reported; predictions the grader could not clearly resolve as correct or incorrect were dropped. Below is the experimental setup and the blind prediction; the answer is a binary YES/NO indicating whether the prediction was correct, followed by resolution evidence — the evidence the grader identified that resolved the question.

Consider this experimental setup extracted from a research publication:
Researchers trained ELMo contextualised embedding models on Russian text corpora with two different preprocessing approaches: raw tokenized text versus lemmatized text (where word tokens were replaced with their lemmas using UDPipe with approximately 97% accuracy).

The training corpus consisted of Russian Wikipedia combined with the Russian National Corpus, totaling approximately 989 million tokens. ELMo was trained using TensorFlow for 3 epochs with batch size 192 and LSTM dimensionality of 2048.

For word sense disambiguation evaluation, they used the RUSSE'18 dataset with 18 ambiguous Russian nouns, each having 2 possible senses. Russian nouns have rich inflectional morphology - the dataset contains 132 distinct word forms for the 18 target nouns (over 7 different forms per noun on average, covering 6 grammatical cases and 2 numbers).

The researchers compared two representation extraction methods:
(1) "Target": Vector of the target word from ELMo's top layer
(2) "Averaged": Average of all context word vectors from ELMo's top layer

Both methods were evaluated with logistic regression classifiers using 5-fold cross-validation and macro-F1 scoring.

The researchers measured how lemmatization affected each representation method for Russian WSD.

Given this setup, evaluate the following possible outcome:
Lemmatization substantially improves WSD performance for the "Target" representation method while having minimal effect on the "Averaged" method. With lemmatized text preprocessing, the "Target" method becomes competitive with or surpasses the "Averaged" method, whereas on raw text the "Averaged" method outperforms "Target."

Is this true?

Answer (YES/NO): NO